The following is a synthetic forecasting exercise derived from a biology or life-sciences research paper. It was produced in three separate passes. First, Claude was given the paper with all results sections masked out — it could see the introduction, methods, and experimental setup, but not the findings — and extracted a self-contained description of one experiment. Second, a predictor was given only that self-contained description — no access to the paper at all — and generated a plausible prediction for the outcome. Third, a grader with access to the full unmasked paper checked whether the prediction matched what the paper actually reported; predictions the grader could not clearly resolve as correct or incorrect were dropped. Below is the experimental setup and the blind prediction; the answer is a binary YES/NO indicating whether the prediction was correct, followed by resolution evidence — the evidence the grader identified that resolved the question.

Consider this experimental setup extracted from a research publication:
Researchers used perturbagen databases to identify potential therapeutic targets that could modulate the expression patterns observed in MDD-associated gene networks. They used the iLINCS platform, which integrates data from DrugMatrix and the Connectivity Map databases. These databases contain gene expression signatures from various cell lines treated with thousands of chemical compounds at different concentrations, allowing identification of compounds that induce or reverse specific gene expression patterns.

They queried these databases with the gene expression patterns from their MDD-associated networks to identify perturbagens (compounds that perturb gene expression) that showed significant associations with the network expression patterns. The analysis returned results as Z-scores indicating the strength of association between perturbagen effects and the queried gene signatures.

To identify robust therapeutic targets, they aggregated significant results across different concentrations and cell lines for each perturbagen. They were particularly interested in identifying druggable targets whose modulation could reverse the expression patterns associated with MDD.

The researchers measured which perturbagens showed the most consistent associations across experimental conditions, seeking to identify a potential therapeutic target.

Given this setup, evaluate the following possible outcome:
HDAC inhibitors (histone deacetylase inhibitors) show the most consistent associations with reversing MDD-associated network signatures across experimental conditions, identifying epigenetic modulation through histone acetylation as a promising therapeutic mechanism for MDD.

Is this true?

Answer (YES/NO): NO